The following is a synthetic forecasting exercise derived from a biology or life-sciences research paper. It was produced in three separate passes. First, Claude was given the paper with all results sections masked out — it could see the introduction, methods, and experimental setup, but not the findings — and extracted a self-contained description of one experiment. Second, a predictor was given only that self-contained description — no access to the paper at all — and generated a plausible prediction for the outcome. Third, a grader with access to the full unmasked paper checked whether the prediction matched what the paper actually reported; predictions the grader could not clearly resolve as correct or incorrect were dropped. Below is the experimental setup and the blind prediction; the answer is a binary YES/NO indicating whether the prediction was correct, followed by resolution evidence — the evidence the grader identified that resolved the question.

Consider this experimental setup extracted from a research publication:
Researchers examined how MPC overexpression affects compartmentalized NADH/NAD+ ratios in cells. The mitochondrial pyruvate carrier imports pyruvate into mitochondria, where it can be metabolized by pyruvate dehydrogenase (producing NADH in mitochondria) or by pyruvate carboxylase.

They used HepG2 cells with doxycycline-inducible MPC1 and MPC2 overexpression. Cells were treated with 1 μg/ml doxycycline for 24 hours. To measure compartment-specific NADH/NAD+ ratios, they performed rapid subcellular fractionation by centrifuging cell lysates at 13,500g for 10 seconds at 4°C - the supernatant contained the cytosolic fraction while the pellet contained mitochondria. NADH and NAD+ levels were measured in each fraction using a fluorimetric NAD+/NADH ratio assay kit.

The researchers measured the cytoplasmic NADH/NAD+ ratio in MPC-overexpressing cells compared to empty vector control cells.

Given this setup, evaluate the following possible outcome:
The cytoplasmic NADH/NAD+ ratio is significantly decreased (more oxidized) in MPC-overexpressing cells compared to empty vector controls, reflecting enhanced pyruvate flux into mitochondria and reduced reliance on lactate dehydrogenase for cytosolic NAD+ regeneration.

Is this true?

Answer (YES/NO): NO